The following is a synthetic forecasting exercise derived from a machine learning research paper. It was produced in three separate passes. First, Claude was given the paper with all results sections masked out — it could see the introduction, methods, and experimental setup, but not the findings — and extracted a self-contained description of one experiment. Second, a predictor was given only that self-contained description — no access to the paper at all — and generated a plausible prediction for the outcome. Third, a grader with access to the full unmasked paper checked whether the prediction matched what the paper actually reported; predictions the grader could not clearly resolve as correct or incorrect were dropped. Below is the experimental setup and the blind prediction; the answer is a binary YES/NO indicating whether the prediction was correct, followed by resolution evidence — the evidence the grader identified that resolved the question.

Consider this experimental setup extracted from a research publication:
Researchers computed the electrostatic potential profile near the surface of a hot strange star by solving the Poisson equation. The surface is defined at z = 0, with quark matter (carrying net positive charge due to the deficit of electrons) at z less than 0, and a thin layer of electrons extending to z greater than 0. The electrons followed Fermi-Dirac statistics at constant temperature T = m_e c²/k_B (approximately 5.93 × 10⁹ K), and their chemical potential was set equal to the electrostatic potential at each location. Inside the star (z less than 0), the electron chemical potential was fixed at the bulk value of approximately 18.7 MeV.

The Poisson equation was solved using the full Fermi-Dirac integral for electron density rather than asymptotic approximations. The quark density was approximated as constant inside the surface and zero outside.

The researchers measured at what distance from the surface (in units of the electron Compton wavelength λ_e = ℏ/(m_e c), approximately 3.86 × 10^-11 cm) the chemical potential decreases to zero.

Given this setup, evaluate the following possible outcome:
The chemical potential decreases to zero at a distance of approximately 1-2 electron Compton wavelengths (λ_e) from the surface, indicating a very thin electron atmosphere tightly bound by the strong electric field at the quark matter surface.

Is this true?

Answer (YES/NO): NO